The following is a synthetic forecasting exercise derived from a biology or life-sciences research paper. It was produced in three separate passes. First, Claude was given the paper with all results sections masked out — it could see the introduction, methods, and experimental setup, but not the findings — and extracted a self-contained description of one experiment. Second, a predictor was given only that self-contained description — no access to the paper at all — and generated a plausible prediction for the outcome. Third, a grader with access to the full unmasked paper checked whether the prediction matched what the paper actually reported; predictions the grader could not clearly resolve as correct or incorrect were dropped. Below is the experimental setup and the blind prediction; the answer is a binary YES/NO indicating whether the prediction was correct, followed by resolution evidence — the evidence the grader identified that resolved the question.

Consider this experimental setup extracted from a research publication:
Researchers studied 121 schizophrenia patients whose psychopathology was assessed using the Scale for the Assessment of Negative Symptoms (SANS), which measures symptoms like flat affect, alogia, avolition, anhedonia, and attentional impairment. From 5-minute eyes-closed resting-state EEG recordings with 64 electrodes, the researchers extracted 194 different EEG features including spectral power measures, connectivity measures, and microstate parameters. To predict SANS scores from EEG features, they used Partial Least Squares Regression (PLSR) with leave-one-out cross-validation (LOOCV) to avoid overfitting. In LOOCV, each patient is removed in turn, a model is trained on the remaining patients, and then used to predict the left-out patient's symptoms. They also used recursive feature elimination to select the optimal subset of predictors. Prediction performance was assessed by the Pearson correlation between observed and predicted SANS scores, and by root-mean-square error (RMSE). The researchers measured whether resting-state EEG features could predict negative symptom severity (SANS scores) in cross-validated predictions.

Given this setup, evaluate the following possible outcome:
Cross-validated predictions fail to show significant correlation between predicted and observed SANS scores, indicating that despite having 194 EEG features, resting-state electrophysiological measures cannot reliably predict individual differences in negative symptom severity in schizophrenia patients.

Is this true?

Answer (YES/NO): NO